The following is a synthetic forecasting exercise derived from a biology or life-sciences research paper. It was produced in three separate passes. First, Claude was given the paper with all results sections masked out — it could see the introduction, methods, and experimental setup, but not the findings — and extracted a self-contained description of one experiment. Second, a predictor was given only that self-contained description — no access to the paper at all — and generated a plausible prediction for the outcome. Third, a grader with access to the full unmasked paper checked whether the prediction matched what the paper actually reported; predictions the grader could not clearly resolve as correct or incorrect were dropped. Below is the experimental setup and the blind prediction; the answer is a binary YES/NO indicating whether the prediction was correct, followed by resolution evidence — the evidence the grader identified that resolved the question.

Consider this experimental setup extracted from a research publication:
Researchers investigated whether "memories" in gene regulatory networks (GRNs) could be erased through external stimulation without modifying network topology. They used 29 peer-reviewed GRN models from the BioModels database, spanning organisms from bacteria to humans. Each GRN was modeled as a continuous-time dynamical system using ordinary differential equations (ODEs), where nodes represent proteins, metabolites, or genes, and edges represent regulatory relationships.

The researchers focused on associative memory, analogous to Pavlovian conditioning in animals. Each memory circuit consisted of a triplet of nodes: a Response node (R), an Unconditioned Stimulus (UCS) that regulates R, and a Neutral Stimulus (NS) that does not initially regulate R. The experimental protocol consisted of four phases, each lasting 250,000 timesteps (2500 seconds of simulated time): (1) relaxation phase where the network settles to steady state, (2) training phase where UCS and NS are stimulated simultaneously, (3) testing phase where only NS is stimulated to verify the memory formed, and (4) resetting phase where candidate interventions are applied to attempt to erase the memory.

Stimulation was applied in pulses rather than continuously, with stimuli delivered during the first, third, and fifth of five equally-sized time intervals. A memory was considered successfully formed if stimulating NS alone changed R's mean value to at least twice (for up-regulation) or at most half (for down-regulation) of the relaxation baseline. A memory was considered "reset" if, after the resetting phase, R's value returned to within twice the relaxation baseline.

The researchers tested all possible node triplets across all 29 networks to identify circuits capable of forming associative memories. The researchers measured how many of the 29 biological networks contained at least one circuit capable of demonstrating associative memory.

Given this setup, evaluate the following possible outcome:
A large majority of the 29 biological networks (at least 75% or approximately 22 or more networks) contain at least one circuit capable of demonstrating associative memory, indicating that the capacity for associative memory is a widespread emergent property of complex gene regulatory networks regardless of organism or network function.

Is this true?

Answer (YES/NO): NO